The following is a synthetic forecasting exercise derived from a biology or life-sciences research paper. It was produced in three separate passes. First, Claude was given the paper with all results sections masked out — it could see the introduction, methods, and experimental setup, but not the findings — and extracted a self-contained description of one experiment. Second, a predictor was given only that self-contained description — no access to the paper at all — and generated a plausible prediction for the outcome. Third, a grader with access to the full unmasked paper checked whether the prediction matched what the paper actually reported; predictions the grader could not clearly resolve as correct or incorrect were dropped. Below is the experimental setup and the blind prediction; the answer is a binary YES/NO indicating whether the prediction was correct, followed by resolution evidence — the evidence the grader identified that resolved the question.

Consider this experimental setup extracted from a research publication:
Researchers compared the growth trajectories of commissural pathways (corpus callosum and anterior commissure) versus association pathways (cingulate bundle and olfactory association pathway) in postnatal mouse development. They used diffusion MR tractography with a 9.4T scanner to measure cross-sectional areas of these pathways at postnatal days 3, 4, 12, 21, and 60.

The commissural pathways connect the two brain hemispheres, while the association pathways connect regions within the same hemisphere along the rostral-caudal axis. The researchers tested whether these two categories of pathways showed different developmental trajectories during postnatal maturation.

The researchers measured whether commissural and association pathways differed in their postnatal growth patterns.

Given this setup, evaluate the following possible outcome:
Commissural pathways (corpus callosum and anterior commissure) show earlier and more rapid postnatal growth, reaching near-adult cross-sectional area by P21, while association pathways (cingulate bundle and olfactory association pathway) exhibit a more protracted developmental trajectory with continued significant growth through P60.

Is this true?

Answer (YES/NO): NO